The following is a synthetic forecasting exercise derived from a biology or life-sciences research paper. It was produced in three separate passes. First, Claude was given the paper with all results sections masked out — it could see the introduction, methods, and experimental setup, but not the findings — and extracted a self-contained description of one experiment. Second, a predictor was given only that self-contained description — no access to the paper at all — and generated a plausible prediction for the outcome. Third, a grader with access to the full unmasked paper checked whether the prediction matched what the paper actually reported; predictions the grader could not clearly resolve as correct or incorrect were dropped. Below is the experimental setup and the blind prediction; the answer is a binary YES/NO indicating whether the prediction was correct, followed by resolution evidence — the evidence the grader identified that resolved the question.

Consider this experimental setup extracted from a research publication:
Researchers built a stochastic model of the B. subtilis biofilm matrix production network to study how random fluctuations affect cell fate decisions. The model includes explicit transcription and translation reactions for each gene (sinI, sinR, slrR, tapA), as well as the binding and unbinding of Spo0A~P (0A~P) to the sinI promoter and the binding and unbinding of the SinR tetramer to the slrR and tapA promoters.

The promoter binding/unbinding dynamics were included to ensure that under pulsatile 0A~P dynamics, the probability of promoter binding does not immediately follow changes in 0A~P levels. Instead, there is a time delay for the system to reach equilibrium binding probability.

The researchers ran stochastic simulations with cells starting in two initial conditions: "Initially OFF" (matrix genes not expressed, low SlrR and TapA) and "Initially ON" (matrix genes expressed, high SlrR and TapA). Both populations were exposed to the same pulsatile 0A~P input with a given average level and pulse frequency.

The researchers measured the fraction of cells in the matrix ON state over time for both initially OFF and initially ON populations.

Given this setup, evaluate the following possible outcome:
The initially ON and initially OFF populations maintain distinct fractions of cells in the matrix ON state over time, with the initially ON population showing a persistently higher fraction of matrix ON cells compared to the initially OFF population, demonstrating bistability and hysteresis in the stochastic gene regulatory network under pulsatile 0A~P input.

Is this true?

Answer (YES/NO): NO